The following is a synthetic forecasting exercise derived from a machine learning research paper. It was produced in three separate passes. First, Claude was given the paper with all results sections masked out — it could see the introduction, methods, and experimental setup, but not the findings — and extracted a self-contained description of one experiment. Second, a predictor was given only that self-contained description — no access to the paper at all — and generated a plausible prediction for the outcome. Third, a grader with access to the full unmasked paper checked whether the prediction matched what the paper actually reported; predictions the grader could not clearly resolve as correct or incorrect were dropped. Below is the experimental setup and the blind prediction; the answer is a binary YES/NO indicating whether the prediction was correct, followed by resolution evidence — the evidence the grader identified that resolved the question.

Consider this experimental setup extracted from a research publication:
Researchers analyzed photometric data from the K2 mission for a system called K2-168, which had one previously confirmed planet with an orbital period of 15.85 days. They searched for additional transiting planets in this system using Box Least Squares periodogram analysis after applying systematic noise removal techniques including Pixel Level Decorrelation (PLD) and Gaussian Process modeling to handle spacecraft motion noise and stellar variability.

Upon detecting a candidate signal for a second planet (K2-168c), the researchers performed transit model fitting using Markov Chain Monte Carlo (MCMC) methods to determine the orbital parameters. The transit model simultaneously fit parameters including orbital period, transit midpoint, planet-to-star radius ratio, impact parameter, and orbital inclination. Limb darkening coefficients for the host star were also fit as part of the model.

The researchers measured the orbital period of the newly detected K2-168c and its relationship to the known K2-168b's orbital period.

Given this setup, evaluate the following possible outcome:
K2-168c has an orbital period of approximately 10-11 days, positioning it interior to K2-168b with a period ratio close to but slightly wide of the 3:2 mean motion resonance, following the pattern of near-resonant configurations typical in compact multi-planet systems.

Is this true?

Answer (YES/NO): NO